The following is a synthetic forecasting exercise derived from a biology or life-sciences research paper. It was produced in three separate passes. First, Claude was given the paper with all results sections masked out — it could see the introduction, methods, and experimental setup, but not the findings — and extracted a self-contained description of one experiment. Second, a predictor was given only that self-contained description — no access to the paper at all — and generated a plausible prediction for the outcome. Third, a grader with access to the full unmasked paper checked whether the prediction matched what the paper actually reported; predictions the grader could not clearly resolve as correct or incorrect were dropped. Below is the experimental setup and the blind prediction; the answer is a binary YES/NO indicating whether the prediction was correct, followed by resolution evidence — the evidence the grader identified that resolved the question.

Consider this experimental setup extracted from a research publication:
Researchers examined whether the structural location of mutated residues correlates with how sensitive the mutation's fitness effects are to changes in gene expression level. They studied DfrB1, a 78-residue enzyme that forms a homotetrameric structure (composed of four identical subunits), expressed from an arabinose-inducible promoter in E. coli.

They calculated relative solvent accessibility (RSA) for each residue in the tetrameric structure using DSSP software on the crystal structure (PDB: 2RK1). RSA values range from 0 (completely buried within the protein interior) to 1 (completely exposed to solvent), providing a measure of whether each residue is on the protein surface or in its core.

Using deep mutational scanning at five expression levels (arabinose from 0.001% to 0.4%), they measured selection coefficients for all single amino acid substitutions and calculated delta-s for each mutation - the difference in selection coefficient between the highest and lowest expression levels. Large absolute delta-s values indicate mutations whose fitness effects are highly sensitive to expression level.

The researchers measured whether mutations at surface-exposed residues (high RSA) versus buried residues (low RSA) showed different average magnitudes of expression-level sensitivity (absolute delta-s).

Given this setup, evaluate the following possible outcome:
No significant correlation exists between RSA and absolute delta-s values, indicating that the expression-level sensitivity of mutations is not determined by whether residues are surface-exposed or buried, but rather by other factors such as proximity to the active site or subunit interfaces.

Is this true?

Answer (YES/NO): NO